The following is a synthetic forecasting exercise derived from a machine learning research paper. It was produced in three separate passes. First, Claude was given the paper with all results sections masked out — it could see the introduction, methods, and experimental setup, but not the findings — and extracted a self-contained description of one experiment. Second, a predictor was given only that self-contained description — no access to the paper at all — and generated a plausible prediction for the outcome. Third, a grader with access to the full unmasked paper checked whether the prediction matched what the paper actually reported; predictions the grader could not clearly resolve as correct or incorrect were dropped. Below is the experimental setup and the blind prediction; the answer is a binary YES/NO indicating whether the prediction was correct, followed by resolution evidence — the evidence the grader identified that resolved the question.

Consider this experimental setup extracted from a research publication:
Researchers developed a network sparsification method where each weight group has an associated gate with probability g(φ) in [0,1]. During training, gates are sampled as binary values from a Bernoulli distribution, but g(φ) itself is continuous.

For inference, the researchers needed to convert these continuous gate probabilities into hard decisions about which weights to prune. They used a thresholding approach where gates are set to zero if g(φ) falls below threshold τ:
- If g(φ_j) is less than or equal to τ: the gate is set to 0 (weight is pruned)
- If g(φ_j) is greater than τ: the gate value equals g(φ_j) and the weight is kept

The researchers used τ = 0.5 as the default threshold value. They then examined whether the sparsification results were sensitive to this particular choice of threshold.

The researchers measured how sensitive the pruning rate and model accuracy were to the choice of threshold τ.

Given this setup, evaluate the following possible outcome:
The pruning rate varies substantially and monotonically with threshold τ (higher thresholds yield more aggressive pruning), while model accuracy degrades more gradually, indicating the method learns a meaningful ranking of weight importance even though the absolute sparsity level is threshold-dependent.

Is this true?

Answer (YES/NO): NO